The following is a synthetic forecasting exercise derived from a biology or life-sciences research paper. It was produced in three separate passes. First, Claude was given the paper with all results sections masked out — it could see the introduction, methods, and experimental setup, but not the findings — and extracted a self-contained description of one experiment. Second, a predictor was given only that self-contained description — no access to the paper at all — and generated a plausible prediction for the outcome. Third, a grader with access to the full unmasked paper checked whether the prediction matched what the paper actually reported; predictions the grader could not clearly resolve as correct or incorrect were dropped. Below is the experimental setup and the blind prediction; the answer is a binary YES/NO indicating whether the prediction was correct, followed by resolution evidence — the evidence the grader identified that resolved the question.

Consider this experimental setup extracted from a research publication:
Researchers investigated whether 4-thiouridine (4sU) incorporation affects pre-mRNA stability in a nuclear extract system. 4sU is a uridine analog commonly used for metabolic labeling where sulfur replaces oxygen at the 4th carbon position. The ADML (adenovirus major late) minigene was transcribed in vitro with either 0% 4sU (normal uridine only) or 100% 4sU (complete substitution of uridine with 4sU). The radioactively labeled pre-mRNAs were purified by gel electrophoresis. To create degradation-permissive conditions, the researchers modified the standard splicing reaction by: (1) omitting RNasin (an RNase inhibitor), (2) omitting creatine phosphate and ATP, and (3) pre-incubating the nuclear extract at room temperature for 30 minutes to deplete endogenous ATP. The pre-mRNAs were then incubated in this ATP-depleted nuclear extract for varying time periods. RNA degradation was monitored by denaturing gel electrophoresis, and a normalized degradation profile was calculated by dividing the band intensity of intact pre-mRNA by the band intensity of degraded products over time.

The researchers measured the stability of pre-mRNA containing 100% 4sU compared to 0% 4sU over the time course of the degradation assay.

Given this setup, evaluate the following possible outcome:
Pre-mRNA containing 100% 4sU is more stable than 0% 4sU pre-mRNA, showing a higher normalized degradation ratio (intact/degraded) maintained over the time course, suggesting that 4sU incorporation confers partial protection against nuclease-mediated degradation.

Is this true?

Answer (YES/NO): YES